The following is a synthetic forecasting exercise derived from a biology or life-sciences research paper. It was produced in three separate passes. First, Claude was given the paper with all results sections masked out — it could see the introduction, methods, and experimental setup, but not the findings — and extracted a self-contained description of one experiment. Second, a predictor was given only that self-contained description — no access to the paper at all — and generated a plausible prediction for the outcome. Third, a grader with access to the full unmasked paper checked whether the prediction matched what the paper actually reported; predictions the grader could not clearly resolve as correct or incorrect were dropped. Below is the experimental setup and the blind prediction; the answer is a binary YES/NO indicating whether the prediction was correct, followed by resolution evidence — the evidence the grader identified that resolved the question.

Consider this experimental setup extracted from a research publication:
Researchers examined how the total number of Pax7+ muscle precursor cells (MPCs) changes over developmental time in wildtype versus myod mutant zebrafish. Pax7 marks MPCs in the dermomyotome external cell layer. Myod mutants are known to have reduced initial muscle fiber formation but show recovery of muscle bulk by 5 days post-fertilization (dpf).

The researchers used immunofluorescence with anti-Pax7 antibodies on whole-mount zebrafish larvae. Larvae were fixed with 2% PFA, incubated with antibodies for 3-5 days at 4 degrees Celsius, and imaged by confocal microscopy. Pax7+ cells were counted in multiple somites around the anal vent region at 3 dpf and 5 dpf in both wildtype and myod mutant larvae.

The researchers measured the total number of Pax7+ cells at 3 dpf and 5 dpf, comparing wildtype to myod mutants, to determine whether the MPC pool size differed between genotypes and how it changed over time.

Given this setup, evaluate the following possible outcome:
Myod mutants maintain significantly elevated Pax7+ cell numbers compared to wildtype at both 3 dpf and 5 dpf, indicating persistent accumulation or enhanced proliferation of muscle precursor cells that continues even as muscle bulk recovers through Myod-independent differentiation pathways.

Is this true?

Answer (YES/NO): NO